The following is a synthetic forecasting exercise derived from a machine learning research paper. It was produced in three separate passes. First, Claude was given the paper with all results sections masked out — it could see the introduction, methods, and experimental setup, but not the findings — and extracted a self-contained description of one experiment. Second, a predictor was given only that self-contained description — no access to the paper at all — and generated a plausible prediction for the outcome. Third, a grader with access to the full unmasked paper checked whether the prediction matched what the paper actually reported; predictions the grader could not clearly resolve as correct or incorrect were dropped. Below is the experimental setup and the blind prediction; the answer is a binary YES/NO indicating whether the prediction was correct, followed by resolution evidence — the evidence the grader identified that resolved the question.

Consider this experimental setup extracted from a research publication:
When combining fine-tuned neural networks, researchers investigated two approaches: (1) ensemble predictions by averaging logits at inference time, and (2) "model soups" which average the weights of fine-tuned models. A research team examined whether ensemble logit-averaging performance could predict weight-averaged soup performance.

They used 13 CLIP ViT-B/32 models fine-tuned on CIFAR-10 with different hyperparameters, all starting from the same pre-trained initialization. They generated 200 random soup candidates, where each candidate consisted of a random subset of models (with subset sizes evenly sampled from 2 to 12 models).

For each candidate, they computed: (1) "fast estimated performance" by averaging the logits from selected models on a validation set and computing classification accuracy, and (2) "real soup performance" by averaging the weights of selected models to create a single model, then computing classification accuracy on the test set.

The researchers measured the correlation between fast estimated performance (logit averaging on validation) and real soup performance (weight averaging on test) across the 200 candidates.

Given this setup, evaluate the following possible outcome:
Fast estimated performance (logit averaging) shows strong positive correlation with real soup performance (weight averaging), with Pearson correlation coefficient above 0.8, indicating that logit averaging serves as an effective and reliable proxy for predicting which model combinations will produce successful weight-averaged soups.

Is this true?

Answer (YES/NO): NO